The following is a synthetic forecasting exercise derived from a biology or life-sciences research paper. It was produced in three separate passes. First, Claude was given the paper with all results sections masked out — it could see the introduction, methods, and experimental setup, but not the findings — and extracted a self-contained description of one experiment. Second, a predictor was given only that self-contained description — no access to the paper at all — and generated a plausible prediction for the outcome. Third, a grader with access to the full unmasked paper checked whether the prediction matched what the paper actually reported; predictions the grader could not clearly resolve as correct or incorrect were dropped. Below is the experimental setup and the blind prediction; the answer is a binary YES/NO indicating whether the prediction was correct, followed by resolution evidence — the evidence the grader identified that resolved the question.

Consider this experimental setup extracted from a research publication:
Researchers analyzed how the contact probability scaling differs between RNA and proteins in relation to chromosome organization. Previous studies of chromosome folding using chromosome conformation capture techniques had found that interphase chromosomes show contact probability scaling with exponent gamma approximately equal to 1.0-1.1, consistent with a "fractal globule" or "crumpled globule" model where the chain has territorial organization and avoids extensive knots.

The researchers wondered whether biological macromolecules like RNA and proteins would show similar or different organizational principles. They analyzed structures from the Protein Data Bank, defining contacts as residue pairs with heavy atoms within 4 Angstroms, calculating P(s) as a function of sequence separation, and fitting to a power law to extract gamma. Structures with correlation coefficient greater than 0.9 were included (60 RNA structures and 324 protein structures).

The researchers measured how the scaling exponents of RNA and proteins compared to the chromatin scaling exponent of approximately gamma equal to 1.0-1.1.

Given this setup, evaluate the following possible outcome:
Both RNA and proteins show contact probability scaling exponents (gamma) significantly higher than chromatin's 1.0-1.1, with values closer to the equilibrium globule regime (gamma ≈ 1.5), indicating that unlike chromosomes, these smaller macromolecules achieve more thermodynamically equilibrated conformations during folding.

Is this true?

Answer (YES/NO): NO